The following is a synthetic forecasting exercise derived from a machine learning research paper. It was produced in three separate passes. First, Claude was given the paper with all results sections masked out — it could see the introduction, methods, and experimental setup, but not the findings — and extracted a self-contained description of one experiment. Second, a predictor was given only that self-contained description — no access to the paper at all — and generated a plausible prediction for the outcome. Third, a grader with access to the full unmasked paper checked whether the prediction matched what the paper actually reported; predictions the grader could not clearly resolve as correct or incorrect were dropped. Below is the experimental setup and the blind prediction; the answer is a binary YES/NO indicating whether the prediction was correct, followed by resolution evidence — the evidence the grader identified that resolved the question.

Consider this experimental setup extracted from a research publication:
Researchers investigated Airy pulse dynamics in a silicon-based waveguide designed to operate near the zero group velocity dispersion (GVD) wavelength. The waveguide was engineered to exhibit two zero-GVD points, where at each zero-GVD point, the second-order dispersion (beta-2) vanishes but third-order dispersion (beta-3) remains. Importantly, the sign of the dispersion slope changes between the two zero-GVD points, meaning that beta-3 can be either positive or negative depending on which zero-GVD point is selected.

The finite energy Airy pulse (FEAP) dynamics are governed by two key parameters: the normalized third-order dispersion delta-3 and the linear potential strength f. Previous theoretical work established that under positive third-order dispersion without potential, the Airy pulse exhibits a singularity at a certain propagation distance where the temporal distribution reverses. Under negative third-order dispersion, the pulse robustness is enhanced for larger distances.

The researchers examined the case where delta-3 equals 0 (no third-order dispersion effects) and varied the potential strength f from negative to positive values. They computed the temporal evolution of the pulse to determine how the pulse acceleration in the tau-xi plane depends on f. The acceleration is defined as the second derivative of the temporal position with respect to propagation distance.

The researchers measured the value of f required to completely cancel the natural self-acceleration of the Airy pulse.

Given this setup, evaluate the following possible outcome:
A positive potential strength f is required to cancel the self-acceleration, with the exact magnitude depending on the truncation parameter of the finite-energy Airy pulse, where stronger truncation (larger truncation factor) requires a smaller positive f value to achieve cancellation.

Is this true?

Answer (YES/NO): NO